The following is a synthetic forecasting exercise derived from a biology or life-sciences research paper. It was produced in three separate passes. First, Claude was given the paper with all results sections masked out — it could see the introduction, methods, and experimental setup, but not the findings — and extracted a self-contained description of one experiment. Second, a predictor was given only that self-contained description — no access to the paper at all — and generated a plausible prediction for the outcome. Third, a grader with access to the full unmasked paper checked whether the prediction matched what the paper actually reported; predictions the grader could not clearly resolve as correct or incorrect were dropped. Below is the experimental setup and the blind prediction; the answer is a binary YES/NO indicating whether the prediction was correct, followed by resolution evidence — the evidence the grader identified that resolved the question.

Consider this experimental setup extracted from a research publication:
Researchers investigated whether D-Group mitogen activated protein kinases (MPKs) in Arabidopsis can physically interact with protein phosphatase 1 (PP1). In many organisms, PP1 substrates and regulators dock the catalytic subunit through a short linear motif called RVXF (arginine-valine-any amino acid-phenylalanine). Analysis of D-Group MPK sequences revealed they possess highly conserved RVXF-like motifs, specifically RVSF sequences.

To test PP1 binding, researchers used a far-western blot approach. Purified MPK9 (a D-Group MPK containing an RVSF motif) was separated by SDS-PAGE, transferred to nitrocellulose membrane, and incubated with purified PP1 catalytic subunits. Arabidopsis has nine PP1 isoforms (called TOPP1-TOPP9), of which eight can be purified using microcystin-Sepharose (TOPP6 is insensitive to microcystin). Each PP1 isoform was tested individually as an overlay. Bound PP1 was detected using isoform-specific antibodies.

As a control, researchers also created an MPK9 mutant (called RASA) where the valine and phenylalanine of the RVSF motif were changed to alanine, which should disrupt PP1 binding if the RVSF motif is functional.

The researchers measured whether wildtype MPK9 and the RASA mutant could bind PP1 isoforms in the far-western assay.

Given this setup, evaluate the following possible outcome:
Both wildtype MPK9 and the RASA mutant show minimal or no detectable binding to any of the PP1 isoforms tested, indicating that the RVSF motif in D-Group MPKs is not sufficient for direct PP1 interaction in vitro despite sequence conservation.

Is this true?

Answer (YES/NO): NO